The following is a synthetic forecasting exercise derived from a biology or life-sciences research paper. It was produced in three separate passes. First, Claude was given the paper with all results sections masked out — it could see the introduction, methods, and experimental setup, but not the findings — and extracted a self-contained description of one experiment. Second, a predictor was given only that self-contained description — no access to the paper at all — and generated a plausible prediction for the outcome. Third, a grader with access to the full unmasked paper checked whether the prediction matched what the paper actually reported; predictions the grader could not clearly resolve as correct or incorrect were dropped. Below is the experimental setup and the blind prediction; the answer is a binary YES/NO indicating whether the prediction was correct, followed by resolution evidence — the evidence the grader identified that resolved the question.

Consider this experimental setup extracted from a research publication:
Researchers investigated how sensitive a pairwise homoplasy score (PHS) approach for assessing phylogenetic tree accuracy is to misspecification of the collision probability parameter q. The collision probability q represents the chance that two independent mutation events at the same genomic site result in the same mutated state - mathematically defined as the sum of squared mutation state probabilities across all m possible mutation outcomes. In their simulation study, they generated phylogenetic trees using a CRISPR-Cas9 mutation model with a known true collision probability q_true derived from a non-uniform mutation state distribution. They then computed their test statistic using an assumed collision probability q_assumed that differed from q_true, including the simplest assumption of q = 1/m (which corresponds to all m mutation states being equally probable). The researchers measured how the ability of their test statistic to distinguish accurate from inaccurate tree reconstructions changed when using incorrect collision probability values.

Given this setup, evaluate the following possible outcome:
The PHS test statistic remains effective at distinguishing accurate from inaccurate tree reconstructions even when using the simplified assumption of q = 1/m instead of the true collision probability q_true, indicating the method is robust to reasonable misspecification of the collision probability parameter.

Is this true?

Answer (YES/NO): YES